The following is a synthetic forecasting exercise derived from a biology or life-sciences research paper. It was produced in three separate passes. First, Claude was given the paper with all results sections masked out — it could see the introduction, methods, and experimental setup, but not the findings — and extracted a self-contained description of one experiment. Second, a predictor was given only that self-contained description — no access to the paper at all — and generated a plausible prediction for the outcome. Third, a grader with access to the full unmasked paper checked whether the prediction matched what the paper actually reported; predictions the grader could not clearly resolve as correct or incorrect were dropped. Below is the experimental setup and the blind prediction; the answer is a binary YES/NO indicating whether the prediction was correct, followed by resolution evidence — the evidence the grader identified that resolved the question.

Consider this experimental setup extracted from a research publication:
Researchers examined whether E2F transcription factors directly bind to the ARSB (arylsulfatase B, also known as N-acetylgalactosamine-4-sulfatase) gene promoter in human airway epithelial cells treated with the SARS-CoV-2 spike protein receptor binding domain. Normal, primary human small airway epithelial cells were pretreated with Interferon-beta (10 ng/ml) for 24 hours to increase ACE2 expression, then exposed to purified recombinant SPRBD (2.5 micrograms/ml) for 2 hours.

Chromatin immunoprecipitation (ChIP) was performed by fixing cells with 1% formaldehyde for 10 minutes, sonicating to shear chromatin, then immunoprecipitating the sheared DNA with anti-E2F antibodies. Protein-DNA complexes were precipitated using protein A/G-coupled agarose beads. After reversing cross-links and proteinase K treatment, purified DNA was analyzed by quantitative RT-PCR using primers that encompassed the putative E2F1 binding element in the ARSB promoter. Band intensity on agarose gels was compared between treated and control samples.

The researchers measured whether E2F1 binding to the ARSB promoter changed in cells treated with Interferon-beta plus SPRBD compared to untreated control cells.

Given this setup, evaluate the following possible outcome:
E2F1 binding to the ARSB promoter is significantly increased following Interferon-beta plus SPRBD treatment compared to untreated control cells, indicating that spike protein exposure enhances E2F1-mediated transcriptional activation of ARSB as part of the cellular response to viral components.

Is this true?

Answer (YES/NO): NO